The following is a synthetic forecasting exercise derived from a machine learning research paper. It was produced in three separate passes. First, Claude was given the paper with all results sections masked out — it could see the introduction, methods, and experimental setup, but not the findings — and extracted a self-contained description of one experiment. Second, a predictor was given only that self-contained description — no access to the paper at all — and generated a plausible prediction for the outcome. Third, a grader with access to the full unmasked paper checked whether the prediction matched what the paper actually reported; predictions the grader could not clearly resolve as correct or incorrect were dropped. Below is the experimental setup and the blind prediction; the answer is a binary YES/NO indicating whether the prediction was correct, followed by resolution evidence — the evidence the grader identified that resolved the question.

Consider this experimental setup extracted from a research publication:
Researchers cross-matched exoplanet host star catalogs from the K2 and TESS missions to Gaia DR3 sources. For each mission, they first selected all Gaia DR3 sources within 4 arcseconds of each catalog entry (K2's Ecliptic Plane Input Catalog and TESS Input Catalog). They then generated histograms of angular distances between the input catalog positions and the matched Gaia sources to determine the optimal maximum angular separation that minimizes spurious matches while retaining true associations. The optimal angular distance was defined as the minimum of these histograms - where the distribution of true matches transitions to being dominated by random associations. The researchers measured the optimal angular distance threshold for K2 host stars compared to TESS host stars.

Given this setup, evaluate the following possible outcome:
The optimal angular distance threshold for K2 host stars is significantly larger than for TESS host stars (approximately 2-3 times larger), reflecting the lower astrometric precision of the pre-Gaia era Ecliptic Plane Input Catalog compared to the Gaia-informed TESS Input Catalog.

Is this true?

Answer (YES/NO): NO